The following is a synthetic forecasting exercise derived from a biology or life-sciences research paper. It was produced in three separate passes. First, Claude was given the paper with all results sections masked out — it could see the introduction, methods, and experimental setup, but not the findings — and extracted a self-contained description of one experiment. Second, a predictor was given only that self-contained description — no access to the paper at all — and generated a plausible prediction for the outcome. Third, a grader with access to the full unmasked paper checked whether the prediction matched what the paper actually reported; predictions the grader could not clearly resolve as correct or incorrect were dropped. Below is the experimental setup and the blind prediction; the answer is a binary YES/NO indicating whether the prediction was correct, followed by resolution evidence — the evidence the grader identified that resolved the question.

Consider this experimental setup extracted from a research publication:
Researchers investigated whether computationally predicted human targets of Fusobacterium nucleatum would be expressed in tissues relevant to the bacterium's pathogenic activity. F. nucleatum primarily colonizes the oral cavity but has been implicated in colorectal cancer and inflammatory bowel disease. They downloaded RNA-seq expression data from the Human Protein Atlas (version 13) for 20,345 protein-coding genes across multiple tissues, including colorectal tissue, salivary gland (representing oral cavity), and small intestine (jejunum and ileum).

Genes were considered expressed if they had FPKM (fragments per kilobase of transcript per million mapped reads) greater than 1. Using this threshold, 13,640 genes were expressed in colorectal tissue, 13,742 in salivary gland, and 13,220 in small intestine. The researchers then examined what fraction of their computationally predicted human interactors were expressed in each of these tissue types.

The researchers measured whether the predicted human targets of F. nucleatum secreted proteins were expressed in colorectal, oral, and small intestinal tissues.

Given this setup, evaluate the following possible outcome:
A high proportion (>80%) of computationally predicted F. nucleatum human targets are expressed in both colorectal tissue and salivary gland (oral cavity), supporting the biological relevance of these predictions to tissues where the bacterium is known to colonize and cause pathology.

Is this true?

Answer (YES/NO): NO